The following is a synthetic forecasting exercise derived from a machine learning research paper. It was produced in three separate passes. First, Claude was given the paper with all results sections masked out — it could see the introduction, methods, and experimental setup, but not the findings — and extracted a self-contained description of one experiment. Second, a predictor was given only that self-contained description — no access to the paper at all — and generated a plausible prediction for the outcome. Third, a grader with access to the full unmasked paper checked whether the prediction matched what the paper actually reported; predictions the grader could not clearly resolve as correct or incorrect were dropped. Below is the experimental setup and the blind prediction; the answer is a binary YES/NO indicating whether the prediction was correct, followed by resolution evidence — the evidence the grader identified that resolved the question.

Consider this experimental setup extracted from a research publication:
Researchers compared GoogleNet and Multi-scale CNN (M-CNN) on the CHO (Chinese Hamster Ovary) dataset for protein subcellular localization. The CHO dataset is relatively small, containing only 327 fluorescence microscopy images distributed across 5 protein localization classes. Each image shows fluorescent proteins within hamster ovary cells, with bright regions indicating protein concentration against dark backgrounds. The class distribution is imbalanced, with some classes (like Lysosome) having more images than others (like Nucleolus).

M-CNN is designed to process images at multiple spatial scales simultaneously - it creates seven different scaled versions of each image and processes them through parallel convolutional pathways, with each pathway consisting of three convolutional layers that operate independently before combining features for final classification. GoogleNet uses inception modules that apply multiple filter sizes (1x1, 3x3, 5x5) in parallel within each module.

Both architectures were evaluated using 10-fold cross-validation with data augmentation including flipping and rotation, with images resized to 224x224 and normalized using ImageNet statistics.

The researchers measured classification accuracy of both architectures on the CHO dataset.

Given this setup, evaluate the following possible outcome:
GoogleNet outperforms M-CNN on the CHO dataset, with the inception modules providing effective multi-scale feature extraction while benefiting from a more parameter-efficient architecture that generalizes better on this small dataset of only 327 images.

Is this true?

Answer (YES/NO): NO